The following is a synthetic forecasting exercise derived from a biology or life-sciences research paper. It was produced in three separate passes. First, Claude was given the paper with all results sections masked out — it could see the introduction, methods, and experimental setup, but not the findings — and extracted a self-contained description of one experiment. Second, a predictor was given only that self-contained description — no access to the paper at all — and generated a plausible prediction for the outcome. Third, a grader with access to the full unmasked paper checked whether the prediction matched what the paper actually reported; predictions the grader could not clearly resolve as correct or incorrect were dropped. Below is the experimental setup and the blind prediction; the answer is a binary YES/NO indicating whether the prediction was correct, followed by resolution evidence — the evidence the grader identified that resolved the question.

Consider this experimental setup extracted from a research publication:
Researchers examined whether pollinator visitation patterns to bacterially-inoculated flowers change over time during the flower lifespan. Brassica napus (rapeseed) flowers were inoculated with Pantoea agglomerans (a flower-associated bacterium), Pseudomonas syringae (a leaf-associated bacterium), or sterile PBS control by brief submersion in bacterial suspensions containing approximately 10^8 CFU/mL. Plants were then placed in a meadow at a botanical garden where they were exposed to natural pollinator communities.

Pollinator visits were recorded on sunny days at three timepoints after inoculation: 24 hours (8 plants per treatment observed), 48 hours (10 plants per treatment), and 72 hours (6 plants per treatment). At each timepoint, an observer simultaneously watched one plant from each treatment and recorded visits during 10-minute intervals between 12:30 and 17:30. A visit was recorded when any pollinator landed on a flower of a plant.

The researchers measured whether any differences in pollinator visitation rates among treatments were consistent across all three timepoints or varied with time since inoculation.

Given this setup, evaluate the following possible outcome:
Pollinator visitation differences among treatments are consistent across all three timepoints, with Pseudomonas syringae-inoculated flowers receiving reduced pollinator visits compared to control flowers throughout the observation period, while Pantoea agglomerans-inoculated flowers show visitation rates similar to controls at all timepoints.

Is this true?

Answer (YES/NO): NO